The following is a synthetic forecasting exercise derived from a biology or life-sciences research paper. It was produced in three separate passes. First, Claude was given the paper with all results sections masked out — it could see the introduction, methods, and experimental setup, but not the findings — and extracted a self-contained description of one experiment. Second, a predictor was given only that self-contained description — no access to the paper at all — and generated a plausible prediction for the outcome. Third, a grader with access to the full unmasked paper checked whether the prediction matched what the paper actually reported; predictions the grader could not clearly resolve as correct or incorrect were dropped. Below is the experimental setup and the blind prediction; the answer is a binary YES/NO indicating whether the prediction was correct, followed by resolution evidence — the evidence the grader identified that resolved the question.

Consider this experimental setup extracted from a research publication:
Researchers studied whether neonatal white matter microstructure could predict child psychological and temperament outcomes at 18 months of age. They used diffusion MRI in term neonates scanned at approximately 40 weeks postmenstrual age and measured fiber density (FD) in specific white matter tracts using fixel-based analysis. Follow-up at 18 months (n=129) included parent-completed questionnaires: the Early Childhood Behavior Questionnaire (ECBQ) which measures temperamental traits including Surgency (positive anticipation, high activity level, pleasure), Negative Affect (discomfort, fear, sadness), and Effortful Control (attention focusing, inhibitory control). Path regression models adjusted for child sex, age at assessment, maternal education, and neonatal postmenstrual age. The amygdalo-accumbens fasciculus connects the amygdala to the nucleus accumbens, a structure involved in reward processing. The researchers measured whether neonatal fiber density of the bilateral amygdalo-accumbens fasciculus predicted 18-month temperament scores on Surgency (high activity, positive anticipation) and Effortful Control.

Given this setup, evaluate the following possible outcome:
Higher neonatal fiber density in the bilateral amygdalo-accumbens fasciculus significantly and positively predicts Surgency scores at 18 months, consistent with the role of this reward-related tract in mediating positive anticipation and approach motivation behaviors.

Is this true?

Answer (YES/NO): YES